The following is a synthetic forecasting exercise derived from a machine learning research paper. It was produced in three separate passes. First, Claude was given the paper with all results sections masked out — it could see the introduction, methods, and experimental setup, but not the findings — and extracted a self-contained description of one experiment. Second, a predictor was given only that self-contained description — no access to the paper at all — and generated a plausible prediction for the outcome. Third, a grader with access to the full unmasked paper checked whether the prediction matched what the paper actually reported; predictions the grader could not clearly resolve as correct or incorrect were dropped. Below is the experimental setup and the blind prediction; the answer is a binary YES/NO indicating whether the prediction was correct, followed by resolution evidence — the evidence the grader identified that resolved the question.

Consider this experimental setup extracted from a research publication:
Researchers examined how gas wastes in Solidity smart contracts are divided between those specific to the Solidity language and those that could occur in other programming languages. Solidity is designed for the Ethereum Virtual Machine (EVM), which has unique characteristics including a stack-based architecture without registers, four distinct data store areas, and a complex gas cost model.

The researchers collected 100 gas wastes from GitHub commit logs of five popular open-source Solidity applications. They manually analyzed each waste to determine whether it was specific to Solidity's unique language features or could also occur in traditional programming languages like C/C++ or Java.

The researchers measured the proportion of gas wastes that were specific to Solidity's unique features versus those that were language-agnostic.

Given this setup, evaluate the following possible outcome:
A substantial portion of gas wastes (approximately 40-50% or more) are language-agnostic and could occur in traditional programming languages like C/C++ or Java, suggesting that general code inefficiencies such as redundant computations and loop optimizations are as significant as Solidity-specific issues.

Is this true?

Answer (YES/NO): YES